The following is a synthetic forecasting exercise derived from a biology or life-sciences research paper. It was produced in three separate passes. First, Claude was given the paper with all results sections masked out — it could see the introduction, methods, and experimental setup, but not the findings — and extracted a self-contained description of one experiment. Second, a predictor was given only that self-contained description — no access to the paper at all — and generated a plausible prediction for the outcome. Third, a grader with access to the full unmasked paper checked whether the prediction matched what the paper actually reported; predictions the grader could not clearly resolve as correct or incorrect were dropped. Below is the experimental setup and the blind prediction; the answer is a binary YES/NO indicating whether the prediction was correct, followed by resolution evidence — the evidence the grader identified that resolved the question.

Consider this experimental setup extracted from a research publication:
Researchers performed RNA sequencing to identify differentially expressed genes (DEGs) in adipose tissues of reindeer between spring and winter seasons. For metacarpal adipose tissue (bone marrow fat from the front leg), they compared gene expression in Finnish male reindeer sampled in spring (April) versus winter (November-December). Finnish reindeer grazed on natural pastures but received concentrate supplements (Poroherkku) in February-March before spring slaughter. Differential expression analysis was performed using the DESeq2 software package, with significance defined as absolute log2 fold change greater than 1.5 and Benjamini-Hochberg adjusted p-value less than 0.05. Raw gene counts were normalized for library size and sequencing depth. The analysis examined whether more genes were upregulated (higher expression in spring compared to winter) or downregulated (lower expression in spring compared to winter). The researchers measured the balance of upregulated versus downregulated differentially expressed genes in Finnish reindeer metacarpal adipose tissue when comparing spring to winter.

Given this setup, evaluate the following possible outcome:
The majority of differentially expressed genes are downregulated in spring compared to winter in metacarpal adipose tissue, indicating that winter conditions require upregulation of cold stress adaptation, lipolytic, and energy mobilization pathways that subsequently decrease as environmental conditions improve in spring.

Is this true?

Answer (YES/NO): NO